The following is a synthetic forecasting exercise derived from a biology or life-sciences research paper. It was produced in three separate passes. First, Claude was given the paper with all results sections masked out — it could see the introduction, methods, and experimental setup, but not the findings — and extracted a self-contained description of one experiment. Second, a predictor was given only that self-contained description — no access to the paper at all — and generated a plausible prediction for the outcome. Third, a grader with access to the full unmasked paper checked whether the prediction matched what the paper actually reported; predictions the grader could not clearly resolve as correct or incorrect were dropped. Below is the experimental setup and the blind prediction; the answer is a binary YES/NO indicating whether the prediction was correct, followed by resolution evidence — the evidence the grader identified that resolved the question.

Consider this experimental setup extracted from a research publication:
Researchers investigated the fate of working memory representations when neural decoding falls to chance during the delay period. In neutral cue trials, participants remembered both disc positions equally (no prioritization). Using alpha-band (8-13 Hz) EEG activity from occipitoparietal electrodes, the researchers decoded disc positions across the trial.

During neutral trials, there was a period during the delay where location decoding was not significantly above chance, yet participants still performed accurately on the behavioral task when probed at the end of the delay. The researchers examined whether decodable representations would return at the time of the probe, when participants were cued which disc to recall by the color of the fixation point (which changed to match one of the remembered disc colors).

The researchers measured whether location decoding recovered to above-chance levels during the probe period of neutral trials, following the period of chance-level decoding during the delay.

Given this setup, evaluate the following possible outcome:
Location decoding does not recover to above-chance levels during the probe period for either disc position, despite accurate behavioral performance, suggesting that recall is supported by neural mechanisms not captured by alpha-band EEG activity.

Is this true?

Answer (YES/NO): NO